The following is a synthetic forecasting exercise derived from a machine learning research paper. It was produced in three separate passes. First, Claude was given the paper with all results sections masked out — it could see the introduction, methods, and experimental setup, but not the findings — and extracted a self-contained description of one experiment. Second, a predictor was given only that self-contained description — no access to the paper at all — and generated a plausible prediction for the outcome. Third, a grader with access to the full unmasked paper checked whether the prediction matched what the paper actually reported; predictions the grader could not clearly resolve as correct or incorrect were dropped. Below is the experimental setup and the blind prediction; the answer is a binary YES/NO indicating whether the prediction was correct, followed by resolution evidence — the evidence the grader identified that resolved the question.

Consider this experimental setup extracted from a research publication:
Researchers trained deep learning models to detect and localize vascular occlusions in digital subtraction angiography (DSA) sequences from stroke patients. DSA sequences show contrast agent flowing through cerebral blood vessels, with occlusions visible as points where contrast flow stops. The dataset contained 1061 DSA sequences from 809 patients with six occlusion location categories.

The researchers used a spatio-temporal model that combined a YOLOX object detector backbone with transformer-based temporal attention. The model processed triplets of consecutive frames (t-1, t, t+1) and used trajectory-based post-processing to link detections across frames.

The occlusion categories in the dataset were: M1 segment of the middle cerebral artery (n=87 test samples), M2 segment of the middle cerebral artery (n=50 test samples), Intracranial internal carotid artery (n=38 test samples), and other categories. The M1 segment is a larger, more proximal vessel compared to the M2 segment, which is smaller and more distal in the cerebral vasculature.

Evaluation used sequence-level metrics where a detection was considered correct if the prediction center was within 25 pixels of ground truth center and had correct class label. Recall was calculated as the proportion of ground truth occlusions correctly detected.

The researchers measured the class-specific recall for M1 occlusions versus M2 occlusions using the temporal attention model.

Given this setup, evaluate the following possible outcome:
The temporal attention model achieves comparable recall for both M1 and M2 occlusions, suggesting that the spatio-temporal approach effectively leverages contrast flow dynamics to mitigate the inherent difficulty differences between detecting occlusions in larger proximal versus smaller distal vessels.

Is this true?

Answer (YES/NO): NO